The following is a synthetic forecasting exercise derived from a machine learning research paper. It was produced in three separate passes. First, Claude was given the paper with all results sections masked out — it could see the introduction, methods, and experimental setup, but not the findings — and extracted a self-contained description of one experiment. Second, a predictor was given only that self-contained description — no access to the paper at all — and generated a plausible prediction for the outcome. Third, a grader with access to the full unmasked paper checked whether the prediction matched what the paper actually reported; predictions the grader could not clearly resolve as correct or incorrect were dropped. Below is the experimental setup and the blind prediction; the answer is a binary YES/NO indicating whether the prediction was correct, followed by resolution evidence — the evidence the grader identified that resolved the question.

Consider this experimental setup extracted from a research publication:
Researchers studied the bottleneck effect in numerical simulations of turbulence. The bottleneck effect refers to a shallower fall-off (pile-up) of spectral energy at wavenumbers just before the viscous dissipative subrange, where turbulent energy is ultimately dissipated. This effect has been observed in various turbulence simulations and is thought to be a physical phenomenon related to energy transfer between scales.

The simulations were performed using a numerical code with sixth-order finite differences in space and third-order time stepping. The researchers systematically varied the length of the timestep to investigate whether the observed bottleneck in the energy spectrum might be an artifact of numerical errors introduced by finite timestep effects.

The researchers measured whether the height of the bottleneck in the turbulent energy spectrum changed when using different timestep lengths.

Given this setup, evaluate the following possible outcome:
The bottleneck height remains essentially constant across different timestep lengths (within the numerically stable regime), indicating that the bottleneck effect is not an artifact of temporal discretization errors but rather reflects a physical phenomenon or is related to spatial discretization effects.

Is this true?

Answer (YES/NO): YES